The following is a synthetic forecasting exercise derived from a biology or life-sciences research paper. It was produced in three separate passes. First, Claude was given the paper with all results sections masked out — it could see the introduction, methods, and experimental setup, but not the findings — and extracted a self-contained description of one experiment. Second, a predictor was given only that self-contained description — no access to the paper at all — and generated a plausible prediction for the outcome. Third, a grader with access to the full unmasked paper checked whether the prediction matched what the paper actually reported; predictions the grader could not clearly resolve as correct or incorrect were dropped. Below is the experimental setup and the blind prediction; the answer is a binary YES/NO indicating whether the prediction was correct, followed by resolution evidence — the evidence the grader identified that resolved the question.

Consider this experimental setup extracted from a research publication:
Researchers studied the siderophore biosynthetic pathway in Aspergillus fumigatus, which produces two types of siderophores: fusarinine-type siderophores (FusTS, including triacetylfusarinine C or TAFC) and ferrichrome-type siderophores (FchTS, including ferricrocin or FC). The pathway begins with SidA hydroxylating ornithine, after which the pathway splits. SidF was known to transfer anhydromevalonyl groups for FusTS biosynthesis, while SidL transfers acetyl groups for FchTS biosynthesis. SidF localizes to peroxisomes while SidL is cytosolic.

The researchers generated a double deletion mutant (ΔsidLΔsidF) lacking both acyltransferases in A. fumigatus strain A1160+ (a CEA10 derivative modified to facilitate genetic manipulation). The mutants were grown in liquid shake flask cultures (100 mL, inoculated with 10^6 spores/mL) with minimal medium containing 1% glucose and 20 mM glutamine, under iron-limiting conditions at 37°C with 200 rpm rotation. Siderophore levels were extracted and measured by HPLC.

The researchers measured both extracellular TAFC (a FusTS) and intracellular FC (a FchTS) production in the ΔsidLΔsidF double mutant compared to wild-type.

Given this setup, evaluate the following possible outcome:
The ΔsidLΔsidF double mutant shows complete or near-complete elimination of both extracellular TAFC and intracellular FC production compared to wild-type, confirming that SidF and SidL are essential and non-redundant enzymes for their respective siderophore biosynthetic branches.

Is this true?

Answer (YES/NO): YES